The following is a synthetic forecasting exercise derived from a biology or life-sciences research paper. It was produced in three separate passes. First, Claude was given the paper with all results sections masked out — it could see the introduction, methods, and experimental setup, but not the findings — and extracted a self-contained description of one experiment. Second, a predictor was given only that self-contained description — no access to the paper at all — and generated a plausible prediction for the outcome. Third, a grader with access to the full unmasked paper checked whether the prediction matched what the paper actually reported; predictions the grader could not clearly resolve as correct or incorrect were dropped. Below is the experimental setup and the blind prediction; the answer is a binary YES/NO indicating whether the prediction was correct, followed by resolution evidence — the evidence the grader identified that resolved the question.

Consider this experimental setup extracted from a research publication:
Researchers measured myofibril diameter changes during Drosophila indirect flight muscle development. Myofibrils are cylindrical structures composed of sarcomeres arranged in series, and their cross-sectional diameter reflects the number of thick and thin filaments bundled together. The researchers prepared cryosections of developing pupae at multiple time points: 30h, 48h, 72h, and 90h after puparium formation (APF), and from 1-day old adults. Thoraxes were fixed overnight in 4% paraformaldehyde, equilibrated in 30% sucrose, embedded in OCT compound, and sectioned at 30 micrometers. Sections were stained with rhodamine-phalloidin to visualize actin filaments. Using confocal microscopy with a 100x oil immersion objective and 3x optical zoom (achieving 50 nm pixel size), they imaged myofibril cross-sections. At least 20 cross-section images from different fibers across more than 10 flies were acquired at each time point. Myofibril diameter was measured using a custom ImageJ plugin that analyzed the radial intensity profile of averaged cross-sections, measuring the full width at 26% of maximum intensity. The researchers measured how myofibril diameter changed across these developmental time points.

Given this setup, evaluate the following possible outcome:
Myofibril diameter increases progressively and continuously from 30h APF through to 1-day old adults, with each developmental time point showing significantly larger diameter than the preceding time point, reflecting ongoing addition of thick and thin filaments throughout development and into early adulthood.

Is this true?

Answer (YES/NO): NO